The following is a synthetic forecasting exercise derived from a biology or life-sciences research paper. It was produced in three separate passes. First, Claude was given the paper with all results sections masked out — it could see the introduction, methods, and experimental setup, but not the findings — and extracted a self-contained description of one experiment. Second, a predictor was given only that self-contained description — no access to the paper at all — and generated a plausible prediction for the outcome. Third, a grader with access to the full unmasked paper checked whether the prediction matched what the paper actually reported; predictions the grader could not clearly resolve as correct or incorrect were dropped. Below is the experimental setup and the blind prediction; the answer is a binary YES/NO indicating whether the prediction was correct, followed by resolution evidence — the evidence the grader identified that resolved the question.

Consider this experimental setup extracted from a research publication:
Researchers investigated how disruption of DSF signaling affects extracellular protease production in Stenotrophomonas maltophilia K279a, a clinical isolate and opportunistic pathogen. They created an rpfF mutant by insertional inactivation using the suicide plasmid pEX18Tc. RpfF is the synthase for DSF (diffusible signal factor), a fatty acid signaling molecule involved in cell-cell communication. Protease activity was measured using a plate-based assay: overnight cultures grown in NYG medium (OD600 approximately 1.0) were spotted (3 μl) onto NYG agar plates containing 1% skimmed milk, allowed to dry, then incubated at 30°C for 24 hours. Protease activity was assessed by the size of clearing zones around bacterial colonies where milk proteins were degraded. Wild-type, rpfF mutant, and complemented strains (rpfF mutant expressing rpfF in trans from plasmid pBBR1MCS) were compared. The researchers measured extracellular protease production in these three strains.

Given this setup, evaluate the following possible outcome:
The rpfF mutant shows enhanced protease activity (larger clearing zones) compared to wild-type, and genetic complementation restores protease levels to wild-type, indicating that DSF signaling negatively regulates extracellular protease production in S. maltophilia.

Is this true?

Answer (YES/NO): NO